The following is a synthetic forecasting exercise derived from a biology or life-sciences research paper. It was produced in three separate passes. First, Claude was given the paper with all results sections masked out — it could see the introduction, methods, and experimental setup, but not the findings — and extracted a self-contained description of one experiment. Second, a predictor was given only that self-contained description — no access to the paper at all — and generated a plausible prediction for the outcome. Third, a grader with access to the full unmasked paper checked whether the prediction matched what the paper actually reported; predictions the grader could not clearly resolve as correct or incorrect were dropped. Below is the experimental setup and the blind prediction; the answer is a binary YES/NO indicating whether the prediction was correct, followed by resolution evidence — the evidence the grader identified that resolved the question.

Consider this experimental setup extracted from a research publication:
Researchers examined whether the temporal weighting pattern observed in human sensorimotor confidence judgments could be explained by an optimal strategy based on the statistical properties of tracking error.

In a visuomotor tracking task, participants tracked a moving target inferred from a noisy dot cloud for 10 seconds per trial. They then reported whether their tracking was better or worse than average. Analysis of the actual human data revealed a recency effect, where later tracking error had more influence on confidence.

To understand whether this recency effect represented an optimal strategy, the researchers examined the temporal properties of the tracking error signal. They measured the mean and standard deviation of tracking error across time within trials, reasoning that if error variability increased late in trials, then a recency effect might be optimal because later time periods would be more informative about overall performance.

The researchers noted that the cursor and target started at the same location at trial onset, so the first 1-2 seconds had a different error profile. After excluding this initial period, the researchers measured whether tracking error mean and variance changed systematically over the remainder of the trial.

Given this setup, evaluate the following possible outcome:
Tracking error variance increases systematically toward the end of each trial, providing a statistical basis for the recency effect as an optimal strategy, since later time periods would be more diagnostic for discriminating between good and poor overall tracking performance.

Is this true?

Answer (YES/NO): NO